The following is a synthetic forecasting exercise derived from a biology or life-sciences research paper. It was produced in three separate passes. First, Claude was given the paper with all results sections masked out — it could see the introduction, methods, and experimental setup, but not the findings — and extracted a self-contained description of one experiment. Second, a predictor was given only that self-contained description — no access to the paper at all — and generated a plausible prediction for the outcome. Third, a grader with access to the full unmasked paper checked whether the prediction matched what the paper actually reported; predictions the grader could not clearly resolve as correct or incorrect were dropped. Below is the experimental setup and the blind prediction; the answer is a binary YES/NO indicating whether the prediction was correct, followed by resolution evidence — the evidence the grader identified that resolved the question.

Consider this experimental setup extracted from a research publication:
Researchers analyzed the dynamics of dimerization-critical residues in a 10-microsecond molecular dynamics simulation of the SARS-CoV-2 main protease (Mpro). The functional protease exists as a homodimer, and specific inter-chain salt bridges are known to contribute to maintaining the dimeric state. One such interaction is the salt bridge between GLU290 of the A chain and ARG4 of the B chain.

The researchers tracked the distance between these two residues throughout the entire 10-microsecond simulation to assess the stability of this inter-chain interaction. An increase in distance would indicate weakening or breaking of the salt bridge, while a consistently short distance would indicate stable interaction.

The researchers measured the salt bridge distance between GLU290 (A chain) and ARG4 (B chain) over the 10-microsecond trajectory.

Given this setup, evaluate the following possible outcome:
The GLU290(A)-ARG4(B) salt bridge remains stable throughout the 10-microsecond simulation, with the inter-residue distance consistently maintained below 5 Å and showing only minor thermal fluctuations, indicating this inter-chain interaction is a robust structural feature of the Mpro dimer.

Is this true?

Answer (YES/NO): NO